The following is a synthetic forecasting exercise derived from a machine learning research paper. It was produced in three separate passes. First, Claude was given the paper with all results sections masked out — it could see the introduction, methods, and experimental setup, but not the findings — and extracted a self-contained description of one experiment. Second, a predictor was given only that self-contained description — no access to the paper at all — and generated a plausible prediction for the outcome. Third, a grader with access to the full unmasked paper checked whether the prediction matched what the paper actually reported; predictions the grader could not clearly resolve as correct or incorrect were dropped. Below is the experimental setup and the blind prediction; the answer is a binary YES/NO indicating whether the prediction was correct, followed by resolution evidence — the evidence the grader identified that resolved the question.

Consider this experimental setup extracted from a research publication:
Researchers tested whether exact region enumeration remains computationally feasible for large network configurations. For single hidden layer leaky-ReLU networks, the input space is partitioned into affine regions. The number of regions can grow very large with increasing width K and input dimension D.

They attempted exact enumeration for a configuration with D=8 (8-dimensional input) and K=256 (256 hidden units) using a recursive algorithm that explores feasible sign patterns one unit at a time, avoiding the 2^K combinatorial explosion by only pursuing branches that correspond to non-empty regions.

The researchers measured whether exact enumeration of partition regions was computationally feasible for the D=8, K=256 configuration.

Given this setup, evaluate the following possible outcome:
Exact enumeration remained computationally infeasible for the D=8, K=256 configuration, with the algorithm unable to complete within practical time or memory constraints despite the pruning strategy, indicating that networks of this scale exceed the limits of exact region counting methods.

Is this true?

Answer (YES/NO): YES